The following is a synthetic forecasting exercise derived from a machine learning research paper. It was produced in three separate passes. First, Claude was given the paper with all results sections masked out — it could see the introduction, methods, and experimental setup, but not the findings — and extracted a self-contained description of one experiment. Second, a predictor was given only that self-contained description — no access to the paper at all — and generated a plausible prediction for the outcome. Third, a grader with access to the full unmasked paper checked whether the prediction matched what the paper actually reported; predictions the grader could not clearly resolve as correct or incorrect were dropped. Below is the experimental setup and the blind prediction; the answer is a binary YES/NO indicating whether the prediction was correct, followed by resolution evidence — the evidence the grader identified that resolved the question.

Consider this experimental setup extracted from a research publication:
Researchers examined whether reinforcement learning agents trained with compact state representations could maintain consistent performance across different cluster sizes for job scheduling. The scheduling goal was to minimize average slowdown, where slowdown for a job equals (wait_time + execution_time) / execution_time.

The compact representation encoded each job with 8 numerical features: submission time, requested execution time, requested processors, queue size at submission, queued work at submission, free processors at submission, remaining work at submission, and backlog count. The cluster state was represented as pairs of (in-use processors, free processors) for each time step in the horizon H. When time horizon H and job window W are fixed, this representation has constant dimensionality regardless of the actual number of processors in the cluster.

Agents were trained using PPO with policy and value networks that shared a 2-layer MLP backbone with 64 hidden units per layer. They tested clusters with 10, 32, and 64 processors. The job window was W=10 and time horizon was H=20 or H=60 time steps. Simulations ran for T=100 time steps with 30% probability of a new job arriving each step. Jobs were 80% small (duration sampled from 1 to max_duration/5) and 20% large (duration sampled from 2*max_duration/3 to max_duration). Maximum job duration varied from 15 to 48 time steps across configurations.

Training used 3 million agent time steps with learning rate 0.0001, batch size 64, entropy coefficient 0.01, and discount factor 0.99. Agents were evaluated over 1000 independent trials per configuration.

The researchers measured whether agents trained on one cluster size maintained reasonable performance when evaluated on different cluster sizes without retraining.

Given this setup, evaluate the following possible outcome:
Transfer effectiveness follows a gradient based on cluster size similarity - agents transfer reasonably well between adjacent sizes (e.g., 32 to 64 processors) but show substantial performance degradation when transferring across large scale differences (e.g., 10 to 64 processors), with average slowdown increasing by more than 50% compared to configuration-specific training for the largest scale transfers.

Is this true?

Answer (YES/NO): NO